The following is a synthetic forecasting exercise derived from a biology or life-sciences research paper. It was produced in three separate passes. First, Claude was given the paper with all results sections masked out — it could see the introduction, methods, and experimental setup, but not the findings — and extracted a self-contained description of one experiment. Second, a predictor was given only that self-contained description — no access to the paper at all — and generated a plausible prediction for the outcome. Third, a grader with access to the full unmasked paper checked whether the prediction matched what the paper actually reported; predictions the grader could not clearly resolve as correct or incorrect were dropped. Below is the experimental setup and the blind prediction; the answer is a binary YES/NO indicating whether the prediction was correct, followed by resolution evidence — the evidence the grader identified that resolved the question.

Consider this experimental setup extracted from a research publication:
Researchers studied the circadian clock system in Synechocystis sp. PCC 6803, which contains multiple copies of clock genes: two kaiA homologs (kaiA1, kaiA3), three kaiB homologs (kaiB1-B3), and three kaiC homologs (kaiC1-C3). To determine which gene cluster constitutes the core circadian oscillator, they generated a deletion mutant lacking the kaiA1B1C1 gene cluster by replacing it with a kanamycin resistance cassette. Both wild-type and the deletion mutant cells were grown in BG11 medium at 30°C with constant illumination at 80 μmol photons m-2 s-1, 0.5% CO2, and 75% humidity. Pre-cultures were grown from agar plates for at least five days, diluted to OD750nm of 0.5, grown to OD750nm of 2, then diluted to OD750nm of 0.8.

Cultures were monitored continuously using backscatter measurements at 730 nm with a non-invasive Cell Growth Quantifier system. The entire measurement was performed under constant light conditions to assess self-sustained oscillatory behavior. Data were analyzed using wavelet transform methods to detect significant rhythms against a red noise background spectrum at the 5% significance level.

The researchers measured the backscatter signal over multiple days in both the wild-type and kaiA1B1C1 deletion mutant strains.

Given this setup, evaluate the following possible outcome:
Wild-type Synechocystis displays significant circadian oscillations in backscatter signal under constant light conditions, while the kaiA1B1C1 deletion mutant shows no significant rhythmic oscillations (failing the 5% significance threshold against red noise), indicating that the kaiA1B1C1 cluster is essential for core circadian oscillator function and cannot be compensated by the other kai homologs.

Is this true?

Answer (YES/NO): YES